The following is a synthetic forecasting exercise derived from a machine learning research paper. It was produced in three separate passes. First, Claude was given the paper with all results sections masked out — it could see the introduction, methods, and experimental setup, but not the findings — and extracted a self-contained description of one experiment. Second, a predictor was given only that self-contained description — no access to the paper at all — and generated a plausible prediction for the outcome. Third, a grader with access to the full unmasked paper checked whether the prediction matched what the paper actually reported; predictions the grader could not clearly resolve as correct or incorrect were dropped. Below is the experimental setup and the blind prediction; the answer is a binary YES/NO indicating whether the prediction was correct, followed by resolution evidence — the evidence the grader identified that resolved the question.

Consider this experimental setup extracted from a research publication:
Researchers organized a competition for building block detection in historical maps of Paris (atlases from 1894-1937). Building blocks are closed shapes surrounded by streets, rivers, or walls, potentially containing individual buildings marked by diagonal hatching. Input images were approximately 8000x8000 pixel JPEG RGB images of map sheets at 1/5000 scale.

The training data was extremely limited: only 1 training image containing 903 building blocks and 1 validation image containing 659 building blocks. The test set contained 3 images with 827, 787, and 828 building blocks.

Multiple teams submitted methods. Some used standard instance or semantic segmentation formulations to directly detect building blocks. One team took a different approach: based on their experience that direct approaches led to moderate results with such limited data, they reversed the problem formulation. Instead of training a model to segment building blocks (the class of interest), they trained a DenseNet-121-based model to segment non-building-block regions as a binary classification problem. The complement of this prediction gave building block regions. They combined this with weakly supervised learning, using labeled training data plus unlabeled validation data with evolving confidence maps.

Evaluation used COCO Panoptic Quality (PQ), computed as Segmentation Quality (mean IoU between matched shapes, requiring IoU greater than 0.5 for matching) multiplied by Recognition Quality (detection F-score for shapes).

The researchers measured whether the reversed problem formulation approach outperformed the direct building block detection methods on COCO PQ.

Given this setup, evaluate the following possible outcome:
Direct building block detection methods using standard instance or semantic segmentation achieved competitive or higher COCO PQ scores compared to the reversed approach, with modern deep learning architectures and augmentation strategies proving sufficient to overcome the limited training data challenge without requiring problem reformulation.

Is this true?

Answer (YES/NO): NO